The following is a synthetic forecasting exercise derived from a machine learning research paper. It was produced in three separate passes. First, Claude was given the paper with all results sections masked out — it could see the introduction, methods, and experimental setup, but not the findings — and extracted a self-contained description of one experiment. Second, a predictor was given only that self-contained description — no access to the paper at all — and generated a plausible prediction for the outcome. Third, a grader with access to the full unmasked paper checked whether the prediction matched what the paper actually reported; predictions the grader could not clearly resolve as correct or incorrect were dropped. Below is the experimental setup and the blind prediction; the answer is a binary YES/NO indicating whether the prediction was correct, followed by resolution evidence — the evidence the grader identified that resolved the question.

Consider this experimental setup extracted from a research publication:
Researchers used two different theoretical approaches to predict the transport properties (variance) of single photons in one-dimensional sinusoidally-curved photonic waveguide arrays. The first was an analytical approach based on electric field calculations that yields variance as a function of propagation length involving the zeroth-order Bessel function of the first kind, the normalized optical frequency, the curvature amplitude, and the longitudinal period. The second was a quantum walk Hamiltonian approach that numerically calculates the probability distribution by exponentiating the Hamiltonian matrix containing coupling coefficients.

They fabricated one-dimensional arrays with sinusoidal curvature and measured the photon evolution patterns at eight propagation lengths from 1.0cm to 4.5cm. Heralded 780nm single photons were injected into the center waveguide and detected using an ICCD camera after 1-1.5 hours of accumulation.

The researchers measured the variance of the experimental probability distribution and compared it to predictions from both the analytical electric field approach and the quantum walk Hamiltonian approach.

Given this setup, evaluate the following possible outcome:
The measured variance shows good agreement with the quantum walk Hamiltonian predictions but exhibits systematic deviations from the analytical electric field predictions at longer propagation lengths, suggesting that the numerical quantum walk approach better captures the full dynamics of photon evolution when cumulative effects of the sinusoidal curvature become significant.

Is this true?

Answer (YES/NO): NO